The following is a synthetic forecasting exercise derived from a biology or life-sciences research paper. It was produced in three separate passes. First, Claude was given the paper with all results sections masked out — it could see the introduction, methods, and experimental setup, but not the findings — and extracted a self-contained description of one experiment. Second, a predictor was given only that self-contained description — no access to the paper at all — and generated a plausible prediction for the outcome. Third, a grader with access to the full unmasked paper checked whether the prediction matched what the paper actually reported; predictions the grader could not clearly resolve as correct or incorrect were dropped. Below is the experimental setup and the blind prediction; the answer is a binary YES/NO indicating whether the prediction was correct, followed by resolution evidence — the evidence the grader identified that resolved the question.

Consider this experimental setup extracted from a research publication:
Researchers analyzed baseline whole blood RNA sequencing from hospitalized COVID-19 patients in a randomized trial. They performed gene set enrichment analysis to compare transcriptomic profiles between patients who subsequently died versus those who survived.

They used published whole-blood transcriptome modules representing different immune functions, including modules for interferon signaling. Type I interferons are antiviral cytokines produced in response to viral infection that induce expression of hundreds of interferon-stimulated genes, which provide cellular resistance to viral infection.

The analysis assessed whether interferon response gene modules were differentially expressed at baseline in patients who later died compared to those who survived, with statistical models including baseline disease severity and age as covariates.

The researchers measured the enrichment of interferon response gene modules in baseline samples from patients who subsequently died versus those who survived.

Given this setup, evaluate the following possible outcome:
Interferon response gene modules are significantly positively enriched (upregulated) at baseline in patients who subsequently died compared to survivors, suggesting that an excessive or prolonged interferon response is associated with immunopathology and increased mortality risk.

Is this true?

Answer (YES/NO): YES